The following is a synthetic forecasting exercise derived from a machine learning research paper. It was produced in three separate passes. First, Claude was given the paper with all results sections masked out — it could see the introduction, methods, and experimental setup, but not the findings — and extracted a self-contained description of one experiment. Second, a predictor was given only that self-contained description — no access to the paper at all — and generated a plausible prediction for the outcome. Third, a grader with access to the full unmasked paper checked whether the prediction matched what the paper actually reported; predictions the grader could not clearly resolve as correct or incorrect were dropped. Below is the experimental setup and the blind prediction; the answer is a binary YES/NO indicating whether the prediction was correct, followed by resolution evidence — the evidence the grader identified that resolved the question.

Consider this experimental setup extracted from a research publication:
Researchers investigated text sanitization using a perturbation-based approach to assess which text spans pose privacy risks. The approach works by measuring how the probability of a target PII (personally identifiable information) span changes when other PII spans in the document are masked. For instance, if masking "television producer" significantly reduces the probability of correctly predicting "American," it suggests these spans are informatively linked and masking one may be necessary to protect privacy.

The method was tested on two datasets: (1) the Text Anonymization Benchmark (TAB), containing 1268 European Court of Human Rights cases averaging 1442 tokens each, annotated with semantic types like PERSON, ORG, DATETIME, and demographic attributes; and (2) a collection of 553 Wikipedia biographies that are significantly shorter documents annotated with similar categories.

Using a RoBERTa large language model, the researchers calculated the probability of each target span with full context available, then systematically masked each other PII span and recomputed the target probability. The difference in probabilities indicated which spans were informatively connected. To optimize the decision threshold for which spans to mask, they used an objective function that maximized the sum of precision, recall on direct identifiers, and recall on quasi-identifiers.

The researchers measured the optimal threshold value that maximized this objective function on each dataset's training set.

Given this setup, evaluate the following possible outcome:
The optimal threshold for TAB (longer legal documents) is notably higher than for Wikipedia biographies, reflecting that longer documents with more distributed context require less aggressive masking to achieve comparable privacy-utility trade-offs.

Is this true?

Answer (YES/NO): YES